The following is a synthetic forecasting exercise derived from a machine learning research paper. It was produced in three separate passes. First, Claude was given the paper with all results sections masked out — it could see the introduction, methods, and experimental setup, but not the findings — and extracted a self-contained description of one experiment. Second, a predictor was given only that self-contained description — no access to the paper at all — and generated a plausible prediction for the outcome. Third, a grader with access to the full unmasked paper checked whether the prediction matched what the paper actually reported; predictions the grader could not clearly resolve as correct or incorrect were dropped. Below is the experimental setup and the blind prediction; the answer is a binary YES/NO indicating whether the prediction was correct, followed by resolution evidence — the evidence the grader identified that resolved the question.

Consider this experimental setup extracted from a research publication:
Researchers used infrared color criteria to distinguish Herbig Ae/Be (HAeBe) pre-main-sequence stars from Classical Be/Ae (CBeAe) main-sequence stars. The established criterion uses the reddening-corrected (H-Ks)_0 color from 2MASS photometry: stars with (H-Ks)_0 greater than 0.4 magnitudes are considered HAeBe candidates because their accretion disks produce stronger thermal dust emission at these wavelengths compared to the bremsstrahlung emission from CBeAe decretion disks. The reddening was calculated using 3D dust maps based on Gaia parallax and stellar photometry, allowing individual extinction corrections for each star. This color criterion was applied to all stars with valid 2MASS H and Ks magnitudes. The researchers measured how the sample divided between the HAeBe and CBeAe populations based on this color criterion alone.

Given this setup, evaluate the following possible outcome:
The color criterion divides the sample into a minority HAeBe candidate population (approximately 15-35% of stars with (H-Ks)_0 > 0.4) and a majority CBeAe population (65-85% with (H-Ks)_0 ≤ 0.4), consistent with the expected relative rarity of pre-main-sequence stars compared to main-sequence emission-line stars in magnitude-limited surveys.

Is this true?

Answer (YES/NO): NO